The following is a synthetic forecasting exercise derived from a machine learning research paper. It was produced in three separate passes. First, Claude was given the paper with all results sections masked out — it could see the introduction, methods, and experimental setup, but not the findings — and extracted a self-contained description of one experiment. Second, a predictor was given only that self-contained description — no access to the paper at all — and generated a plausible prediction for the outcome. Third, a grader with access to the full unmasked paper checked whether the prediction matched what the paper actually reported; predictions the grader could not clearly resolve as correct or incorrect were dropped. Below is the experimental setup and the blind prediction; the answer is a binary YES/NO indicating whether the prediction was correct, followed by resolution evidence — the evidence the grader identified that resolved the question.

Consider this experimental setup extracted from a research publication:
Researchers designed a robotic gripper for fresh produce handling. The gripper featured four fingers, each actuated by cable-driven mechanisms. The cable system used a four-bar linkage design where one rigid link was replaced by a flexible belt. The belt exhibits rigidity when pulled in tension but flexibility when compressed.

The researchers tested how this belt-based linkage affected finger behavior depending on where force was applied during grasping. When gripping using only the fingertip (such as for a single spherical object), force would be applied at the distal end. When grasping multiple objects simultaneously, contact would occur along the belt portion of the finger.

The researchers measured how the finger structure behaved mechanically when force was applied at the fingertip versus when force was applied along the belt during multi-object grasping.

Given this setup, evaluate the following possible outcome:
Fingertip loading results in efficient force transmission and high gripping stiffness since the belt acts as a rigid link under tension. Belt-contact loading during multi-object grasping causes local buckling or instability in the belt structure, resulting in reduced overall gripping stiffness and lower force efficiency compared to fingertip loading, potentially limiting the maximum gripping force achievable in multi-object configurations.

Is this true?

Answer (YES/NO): NO